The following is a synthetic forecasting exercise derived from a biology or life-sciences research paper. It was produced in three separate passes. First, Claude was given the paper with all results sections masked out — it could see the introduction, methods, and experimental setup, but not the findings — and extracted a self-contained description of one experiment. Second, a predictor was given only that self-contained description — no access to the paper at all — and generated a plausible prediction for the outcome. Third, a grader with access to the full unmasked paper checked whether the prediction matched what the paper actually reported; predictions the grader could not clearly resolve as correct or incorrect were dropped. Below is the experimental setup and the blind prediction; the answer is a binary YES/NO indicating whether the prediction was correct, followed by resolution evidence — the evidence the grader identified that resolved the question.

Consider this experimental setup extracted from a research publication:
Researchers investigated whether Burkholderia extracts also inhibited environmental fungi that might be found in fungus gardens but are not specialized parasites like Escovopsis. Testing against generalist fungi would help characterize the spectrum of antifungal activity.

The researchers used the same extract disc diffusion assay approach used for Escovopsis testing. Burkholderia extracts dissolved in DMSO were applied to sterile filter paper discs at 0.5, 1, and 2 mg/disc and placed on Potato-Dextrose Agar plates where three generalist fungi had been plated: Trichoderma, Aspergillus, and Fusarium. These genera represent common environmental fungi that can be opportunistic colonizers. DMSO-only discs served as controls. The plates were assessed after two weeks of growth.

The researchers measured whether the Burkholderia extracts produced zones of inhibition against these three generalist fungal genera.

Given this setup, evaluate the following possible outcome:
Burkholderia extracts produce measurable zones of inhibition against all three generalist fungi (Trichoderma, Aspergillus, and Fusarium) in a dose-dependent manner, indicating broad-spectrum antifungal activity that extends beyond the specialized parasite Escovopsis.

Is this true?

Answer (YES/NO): NO